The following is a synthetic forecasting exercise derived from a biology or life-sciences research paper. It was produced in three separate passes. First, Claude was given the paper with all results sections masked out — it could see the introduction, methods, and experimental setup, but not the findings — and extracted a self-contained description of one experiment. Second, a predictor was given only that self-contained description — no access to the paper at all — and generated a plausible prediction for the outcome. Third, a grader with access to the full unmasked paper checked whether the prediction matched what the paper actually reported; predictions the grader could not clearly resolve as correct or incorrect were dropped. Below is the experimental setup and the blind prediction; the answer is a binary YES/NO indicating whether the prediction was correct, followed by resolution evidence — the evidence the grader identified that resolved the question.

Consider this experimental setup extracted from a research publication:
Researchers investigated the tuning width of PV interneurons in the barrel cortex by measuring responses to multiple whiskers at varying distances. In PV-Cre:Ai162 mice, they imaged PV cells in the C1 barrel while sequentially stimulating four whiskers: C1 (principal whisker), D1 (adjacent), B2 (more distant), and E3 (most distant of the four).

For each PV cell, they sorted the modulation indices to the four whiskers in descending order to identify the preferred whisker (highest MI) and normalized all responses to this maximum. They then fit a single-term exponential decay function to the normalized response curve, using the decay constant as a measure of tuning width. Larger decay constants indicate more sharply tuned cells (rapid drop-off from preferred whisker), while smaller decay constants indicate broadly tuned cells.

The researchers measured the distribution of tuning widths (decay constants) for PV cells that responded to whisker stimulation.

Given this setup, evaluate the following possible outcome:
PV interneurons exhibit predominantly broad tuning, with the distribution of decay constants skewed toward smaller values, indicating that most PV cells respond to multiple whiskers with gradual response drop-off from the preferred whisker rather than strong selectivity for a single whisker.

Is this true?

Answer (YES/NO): NO